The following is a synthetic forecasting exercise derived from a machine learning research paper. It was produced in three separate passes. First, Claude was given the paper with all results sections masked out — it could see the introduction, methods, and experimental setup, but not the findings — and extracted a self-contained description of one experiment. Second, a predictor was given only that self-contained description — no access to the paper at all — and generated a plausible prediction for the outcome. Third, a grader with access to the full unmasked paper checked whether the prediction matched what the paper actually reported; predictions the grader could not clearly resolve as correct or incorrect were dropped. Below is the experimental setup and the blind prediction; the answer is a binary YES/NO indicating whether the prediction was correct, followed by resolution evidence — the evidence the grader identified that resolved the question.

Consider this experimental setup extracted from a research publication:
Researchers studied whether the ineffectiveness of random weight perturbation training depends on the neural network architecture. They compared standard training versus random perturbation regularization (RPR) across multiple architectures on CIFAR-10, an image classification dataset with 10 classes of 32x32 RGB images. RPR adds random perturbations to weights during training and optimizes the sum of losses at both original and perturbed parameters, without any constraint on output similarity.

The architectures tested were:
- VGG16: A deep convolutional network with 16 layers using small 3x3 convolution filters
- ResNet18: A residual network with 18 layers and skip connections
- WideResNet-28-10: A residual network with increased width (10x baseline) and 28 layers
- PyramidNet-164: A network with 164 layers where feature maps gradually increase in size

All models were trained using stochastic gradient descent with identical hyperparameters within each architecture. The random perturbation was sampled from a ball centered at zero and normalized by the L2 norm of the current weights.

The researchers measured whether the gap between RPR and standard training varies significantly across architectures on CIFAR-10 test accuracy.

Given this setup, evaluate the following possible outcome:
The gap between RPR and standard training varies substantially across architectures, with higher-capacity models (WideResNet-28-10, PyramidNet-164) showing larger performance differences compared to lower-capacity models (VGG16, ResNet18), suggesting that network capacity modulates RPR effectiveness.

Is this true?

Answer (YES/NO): NO